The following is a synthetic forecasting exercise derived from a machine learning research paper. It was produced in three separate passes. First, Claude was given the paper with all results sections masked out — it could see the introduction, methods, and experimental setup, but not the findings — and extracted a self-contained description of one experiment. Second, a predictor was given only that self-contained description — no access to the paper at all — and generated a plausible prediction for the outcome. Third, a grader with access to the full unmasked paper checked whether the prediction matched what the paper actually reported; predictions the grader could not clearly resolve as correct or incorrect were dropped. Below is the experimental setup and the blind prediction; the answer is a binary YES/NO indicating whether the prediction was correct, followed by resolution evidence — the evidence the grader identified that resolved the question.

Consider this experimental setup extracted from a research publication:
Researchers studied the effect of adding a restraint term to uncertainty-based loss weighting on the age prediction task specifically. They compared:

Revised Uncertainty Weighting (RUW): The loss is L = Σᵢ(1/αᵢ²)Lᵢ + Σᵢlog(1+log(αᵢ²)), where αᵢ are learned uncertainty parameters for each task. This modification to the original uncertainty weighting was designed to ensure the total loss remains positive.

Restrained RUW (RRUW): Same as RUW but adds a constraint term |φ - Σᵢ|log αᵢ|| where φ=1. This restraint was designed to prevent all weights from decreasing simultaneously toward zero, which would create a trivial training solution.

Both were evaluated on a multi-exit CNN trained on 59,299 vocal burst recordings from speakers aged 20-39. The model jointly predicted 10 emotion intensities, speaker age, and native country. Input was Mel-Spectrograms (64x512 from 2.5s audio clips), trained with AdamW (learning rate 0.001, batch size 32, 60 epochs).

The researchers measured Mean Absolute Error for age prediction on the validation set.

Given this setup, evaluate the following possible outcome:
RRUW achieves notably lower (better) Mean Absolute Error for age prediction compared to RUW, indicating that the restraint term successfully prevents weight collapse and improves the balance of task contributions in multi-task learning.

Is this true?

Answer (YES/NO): NO